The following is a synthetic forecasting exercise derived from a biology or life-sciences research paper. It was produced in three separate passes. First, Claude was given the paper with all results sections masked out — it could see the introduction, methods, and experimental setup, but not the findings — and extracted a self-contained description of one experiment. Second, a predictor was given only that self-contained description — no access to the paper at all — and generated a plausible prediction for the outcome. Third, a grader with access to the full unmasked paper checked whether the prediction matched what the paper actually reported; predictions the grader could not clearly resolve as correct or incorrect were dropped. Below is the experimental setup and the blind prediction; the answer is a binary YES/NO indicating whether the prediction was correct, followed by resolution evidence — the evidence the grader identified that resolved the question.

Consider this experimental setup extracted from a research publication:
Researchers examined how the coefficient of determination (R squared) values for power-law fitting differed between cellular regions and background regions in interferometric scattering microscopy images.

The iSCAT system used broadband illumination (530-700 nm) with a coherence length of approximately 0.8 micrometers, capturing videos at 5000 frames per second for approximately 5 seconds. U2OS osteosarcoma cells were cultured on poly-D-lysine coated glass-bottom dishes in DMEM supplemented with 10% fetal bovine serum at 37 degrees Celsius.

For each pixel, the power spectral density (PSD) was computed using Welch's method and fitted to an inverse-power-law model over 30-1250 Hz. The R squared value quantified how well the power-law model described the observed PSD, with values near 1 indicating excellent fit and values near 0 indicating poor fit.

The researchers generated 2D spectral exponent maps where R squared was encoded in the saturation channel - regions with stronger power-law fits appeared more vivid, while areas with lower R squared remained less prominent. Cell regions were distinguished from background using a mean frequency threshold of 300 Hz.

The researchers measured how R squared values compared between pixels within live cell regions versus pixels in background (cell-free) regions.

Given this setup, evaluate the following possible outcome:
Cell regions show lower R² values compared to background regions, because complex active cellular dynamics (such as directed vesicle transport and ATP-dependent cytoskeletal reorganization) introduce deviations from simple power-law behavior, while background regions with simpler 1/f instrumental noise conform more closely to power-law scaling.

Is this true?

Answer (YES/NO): NO